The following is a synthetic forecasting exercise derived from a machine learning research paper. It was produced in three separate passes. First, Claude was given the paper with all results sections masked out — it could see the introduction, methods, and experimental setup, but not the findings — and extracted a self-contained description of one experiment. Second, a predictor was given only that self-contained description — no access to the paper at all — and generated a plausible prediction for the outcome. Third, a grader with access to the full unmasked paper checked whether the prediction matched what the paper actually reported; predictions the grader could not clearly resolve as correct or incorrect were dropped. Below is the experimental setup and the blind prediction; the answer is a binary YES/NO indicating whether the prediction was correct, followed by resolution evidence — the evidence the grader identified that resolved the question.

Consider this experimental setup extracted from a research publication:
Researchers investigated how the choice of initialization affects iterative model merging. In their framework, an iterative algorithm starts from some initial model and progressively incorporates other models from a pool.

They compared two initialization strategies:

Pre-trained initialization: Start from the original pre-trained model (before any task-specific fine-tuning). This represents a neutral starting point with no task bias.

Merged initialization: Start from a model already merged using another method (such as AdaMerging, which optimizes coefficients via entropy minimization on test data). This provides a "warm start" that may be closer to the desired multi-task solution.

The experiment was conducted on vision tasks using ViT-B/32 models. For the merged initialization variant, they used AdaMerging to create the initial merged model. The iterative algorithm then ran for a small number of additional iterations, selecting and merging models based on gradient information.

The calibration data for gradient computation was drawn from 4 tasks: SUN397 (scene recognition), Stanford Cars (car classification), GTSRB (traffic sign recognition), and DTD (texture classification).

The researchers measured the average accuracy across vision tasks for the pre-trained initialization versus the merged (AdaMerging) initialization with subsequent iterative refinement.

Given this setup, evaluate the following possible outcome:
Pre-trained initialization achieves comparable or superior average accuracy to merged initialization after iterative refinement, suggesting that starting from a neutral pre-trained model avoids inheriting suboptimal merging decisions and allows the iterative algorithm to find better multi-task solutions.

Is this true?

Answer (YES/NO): NO